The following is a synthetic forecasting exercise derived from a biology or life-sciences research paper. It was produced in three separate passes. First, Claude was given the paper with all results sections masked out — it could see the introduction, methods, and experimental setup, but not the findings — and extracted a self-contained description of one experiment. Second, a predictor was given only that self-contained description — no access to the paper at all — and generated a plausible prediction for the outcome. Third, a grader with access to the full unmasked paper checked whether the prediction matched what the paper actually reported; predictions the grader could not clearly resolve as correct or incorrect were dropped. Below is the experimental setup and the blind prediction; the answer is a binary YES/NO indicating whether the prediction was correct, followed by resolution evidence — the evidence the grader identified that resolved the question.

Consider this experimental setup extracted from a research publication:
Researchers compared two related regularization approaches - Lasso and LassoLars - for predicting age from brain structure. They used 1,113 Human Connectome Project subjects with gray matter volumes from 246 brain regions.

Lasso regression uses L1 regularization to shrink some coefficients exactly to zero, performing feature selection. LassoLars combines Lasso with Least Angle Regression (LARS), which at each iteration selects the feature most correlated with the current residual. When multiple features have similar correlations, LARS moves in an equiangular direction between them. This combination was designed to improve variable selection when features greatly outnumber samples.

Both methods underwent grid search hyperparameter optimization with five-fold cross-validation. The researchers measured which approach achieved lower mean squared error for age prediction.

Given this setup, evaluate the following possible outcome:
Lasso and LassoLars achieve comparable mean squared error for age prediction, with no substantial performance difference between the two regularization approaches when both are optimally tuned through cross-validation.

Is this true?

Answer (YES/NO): NO